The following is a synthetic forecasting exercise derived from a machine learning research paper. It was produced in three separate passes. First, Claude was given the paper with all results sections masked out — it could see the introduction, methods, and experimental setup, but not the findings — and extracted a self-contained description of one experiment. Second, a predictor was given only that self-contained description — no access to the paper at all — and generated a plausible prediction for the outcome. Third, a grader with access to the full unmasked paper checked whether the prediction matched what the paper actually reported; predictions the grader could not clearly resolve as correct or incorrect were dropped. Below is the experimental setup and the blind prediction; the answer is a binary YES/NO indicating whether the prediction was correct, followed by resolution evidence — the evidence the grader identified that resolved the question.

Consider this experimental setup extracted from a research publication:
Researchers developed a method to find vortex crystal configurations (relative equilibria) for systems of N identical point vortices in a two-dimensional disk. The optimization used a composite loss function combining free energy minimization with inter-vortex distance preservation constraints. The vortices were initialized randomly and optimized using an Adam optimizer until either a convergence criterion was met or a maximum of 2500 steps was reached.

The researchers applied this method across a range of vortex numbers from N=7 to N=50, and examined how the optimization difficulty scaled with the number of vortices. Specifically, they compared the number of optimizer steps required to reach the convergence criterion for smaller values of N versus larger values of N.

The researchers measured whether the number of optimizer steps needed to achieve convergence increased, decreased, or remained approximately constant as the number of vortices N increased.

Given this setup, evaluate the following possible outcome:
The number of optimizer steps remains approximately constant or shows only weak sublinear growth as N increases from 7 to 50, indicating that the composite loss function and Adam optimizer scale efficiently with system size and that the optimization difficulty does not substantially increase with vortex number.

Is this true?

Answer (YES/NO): YES